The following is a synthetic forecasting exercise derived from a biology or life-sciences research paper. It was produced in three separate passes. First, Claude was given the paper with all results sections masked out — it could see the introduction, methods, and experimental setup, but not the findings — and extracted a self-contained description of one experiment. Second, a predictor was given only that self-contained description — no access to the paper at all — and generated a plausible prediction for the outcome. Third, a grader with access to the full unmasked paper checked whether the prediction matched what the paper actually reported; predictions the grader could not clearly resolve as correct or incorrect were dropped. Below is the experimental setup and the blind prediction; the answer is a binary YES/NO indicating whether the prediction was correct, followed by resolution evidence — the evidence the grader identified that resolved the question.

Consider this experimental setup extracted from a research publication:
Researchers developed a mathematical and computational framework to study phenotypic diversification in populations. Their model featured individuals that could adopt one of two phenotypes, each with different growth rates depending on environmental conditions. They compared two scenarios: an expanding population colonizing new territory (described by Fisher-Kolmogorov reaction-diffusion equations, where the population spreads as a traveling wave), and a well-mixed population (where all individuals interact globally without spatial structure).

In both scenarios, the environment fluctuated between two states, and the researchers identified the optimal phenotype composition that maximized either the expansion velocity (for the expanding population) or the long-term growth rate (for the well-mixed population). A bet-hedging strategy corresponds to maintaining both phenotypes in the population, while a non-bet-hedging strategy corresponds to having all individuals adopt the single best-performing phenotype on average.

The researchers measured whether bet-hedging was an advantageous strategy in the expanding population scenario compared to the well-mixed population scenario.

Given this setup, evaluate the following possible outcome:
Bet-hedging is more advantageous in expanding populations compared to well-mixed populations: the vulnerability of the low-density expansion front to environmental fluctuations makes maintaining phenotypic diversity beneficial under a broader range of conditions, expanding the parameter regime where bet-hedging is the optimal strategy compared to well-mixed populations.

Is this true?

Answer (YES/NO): YES